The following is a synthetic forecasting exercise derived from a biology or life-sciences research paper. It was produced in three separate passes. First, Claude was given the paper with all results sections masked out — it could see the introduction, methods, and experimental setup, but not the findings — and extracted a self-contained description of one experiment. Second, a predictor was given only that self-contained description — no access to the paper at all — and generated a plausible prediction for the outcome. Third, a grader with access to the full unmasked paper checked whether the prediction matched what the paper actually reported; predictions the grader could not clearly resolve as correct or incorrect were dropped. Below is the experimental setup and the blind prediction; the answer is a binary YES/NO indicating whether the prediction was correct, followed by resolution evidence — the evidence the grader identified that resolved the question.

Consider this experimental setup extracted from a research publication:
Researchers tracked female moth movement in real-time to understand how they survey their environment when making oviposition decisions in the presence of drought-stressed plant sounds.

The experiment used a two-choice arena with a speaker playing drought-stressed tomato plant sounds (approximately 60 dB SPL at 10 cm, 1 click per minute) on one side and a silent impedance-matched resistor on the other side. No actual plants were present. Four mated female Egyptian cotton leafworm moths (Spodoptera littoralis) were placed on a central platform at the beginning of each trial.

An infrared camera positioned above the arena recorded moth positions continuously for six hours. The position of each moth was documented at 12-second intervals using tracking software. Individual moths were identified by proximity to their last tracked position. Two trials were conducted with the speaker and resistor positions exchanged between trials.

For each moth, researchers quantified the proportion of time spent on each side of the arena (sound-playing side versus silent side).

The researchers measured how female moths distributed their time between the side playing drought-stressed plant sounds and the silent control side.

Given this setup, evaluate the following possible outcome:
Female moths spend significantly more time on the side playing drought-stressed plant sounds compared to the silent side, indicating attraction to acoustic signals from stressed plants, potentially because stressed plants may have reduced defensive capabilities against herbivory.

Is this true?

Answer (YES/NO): YES